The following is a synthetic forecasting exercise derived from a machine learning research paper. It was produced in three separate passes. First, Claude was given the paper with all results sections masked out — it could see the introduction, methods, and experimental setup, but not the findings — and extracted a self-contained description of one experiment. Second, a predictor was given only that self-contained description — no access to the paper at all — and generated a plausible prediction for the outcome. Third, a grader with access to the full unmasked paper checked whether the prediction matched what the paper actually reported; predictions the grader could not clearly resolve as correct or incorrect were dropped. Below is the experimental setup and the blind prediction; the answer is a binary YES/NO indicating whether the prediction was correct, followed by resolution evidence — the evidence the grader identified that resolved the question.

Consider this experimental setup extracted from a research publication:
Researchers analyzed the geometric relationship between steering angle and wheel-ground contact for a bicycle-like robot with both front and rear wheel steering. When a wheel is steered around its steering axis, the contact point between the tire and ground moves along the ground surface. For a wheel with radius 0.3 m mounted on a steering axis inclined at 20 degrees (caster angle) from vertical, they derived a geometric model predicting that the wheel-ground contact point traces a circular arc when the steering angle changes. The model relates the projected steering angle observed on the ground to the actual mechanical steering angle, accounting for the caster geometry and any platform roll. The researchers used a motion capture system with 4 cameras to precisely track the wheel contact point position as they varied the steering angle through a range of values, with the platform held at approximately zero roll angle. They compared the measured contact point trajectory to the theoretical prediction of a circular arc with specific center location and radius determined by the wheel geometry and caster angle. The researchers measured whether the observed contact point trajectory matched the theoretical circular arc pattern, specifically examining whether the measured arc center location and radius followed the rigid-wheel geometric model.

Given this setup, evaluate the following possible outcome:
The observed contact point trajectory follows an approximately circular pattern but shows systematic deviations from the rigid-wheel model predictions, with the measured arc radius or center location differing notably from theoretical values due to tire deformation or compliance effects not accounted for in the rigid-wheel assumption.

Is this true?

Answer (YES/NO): NO